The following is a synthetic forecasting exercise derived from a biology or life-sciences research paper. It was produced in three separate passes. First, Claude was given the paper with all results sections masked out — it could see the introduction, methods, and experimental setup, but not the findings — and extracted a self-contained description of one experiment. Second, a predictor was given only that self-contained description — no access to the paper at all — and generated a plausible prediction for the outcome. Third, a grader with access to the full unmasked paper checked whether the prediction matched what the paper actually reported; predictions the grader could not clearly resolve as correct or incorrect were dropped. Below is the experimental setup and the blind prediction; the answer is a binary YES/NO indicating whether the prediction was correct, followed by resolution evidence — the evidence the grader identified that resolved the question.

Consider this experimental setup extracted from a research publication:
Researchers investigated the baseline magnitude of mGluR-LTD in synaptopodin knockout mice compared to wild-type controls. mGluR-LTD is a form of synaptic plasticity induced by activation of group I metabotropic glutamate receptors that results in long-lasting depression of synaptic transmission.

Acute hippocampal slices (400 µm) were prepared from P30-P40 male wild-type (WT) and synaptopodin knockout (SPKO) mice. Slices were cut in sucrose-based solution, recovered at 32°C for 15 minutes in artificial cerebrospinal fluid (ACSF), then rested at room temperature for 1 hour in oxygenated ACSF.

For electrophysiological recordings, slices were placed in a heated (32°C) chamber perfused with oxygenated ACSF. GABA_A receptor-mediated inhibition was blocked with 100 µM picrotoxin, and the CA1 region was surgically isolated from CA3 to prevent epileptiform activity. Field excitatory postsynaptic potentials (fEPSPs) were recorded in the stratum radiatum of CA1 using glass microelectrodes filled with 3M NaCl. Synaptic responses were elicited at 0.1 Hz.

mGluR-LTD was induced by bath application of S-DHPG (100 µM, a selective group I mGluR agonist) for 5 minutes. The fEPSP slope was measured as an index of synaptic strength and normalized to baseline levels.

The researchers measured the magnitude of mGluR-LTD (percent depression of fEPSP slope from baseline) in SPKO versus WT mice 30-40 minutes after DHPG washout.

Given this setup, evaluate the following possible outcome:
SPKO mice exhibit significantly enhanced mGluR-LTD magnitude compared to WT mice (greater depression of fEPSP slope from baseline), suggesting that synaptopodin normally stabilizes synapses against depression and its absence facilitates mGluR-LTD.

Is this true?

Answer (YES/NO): NO